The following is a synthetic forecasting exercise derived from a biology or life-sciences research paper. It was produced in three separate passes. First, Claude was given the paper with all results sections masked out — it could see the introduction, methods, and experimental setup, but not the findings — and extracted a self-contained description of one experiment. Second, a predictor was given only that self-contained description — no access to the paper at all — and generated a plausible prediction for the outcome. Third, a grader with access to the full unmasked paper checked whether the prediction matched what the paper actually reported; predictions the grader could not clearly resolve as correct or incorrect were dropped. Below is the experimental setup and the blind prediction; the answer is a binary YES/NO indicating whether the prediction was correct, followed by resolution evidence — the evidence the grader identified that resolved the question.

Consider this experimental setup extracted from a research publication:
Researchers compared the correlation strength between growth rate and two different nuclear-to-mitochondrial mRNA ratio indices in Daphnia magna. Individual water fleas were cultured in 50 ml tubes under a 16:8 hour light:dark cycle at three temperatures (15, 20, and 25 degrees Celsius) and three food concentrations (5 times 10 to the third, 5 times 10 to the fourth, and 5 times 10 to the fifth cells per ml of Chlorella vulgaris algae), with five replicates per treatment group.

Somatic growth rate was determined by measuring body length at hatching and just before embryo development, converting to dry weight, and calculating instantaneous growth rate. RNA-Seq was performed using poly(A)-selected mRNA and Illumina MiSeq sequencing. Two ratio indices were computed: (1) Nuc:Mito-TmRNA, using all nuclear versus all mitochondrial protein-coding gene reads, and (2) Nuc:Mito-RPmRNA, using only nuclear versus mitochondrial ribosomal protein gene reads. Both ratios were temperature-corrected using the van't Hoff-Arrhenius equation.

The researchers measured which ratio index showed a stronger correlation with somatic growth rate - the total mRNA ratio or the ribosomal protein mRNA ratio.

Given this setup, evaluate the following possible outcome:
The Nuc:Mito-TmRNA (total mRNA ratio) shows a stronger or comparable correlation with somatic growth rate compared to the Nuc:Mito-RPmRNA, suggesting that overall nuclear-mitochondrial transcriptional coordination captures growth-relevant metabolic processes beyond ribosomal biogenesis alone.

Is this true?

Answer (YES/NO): NO